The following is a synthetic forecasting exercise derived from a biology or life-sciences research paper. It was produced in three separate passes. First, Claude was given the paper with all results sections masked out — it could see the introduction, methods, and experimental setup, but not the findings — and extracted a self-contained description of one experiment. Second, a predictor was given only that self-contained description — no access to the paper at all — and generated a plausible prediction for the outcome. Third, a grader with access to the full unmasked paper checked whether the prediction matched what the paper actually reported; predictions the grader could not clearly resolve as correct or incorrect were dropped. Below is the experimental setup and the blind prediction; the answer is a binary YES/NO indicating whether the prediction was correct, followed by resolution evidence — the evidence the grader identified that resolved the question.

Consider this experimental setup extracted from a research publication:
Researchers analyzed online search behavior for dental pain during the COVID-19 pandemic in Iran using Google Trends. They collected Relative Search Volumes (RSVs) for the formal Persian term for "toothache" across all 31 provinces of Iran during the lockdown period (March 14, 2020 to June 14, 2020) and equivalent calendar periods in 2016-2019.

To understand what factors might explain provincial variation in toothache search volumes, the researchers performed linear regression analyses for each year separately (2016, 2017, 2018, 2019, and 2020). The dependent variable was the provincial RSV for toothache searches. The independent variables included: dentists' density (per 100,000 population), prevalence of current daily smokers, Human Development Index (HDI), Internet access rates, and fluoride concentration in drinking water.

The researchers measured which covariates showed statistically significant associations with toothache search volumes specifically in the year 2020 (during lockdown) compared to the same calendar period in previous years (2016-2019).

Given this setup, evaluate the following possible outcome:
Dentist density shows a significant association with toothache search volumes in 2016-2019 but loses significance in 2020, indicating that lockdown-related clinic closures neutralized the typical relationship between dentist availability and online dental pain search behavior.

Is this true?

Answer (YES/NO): NO